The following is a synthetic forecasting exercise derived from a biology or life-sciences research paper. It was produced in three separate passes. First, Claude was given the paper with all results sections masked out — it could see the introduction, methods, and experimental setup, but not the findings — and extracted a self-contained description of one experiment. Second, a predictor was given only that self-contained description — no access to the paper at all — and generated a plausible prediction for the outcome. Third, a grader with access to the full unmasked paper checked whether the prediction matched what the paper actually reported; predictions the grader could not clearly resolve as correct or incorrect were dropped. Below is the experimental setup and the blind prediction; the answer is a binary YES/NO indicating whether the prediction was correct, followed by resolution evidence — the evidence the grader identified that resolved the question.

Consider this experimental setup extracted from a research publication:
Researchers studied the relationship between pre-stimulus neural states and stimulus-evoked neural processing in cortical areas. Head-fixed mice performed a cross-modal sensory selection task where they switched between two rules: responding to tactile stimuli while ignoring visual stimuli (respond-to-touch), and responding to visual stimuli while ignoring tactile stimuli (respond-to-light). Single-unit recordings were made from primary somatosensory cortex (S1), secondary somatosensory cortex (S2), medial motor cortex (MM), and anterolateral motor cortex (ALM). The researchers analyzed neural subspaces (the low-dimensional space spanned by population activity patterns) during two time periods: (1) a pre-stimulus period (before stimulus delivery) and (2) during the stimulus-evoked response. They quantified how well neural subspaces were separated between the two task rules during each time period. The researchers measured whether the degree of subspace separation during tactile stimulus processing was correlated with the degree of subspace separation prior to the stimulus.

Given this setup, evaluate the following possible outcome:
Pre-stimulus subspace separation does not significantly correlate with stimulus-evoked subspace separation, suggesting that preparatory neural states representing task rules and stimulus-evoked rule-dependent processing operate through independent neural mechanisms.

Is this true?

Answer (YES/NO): NO